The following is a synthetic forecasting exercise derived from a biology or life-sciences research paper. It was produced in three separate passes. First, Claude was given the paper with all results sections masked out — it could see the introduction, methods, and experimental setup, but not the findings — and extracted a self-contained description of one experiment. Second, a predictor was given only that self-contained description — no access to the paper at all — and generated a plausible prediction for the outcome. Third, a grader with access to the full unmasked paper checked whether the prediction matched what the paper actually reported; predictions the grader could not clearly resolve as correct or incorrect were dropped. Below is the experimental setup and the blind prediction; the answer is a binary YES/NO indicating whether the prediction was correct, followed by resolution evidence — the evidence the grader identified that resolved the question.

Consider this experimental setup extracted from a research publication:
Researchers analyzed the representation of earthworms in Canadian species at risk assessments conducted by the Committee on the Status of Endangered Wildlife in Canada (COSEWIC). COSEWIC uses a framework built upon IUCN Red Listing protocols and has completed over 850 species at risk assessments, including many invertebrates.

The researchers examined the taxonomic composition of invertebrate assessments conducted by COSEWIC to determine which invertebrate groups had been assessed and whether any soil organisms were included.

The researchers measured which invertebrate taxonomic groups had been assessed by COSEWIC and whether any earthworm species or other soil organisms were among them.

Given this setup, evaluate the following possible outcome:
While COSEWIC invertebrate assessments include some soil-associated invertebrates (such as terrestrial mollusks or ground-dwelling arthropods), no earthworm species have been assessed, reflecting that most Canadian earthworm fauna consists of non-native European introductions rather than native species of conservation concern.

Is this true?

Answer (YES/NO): NO